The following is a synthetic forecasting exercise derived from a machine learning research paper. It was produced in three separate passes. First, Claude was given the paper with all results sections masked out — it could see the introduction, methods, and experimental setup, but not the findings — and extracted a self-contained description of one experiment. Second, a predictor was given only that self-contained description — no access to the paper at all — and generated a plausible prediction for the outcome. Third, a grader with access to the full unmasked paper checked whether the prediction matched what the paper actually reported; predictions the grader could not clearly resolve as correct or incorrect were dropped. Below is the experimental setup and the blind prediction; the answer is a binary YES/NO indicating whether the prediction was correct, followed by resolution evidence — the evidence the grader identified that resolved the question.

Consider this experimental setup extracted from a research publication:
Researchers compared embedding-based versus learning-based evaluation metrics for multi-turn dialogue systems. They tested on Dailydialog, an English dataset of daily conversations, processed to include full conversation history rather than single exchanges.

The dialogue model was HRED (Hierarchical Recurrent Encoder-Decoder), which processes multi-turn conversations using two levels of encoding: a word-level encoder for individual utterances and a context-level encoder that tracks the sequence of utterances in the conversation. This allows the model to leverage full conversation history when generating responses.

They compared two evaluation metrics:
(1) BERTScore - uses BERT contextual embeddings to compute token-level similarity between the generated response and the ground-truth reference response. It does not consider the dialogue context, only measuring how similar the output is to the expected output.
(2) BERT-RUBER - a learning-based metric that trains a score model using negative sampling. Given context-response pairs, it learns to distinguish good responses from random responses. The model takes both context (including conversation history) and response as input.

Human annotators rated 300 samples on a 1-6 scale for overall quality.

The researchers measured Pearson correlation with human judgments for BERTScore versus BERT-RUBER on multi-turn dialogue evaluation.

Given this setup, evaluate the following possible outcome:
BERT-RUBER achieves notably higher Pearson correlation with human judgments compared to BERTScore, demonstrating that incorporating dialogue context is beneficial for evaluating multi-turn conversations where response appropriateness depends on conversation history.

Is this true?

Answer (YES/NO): NO